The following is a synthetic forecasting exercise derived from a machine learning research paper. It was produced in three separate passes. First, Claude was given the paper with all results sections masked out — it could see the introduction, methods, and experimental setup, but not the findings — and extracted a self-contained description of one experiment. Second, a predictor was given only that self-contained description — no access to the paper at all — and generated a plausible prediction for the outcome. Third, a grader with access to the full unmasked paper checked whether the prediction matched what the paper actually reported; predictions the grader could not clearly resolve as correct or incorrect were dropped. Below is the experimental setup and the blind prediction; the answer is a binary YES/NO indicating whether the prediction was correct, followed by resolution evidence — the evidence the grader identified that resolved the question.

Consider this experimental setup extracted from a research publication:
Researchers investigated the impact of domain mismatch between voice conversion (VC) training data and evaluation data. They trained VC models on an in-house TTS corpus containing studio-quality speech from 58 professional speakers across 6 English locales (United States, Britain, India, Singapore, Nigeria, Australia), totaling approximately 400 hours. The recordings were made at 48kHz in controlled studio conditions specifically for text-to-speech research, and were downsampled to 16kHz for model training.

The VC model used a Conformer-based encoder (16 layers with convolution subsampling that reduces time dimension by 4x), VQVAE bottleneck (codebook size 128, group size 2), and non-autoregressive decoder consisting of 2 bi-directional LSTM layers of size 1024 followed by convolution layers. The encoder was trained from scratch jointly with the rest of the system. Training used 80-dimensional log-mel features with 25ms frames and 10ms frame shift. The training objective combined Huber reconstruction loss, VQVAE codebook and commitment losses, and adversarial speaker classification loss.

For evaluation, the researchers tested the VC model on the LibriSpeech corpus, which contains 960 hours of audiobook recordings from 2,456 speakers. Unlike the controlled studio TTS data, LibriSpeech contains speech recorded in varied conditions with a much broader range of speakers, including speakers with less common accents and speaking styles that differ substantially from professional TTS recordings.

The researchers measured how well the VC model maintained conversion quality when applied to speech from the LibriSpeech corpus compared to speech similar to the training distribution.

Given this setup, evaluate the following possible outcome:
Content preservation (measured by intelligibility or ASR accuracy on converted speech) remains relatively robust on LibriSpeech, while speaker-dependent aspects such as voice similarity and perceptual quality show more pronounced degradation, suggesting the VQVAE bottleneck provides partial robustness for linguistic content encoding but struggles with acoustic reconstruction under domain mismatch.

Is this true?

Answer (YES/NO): NO